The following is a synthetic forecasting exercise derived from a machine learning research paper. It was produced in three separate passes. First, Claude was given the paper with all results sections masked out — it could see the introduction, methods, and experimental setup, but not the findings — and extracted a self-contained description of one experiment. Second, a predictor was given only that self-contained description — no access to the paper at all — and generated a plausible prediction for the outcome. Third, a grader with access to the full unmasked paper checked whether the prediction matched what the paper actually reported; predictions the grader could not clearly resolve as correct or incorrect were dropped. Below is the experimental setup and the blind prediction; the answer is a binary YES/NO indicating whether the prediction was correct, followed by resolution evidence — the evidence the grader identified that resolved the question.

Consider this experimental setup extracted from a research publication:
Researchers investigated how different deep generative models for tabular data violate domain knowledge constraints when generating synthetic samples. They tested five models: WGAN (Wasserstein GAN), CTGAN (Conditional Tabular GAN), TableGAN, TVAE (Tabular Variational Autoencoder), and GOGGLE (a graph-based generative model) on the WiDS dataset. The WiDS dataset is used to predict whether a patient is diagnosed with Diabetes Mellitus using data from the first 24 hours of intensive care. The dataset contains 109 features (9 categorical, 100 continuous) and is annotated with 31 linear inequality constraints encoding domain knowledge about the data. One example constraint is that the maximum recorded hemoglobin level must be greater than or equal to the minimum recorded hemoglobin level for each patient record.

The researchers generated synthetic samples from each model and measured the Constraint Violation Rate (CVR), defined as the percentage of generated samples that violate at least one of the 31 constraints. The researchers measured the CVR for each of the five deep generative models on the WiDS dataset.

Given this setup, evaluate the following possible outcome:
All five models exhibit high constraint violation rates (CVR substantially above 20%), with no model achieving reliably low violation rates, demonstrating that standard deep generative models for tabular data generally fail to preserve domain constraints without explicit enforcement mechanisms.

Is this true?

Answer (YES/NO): YES